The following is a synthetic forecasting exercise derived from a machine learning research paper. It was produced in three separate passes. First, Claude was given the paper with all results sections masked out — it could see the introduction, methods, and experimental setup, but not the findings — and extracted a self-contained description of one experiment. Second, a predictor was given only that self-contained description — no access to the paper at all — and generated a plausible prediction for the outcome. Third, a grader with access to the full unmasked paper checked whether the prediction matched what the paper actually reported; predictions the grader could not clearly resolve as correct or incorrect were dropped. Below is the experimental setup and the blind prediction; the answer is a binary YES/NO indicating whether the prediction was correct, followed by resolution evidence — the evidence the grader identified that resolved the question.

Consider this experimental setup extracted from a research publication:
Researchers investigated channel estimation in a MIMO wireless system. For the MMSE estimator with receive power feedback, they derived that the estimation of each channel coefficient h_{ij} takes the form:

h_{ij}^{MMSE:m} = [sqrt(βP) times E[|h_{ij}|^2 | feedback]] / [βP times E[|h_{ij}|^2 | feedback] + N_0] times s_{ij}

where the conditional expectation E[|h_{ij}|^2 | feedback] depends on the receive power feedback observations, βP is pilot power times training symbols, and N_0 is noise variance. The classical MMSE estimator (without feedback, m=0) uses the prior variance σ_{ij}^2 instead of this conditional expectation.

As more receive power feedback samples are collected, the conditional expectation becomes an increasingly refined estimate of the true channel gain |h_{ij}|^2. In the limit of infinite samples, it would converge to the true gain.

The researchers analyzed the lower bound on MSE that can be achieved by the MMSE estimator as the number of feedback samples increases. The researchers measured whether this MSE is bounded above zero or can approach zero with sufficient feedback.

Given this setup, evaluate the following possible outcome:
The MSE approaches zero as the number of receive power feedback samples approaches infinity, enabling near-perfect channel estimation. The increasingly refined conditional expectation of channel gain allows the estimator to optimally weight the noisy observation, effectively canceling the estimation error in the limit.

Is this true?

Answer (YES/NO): NO